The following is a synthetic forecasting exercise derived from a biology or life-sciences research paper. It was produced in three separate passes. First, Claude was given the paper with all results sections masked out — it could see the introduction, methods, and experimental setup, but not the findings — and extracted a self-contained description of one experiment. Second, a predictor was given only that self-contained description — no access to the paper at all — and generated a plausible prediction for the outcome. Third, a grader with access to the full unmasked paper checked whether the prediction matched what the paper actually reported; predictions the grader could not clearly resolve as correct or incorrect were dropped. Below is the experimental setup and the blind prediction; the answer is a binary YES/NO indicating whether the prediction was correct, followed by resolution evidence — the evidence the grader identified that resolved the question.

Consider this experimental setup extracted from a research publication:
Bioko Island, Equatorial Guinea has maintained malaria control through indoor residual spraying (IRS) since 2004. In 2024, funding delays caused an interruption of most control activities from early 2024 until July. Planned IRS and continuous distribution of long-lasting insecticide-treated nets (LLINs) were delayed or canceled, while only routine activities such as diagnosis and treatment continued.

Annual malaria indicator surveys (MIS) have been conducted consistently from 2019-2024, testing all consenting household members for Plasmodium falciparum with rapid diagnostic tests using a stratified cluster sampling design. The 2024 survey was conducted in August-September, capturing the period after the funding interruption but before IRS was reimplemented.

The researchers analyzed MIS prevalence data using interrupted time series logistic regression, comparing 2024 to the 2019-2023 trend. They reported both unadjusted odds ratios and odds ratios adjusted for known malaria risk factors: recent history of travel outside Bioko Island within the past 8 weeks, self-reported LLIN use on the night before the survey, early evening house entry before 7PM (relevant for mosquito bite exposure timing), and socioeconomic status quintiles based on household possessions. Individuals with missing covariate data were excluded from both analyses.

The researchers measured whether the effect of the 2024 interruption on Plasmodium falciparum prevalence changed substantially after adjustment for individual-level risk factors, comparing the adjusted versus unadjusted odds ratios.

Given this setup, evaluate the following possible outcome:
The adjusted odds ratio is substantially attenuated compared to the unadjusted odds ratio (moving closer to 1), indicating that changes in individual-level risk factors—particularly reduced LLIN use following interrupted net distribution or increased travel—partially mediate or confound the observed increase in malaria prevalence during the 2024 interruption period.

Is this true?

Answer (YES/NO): NO